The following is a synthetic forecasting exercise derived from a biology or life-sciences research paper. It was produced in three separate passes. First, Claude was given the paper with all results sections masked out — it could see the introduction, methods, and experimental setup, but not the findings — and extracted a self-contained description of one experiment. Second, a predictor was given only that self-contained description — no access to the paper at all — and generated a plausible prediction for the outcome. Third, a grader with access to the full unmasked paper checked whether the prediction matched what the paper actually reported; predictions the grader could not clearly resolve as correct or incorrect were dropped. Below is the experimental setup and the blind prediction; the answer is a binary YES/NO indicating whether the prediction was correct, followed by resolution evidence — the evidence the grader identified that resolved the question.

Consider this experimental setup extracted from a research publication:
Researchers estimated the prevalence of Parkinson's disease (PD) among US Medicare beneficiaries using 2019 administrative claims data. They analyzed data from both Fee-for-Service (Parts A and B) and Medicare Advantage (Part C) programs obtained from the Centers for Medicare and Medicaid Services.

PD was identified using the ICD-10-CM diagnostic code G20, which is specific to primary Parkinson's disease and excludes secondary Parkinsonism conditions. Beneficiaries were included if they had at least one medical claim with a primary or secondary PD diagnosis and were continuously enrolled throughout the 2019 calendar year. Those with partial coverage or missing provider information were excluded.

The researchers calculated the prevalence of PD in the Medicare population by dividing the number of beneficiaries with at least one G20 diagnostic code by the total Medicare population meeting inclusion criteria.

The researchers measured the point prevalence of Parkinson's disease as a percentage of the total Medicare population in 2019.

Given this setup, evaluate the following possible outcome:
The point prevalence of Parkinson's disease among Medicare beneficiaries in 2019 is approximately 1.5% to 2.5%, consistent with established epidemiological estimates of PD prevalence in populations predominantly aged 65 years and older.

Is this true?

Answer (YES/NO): NO